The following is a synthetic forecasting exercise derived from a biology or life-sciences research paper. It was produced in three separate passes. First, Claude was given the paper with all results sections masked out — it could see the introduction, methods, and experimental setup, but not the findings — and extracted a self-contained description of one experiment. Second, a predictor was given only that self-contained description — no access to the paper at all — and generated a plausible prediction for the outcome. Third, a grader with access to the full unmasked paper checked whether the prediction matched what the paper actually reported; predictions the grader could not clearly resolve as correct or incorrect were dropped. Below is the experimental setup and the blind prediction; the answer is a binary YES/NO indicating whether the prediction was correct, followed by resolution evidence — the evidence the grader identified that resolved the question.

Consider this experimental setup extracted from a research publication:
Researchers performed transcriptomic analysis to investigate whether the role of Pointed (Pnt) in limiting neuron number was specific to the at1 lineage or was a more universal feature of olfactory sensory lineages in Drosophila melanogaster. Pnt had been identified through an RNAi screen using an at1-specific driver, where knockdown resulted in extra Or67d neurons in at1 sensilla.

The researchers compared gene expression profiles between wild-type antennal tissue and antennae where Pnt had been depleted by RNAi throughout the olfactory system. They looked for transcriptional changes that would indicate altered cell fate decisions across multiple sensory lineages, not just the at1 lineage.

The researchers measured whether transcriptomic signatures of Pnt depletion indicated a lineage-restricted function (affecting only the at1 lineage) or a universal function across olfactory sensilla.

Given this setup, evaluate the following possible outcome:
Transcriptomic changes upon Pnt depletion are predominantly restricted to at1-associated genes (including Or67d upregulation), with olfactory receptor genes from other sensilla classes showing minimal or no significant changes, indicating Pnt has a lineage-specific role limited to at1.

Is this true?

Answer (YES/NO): NO